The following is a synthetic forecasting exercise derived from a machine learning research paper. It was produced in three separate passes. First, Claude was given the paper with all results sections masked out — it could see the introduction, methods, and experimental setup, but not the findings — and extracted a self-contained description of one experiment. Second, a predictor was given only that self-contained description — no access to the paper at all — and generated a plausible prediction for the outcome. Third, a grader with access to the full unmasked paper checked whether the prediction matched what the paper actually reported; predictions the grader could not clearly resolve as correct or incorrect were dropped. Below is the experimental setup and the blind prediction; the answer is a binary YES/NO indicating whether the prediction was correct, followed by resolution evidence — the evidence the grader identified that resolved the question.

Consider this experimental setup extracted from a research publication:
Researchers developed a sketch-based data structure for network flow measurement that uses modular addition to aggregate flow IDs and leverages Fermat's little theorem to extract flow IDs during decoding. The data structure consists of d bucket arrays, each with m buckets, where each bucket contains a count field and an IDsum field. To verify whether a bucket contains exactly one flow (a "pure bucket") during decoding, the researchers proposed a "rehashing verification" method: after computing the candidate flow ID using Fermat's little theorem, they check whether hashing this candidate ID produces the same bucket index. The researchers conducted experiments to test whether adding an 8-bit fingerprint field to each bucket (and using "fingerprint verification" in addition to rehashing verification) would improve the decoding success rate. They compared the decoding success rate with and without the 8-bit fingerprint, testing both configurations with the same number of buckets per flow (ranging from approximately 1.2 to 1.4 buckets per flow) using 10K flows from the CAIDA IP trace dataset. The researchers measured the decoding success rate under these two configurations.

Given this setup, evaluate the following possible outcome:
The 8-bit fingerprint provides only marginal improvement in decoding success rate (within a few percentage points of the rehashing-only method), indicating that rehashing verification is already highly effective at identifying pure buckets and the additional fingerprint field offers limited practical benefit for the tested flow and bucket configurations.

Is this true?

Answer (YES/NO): YES